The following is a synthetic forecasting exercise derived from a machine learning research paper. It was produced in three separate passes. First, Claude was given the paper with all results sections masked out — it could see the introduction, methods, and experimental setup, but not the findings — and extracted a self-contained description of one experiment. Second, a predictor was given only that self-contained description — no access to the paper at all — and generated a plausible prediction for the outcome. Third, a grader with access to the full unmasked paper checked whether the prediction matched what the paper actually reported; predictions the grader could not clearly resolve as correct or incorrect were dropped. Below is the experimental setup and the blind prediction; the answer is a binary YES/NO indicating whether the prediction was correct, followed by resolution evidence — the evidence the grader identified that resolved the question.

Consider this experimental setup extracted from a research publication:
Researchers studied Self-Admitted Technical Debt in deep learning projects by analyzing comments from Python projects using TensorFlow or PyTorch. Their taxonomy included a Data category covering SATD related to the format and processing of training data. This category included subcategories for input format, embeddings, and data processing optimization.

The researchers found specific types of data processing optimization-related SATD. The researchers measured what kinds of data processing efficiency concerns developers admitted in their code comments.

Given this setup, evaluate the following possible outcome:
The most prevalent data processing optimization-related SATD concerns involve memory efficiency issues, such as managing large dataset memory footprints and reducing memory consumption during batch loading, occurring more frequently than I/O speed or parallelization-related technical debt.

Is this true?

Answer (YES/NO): NO